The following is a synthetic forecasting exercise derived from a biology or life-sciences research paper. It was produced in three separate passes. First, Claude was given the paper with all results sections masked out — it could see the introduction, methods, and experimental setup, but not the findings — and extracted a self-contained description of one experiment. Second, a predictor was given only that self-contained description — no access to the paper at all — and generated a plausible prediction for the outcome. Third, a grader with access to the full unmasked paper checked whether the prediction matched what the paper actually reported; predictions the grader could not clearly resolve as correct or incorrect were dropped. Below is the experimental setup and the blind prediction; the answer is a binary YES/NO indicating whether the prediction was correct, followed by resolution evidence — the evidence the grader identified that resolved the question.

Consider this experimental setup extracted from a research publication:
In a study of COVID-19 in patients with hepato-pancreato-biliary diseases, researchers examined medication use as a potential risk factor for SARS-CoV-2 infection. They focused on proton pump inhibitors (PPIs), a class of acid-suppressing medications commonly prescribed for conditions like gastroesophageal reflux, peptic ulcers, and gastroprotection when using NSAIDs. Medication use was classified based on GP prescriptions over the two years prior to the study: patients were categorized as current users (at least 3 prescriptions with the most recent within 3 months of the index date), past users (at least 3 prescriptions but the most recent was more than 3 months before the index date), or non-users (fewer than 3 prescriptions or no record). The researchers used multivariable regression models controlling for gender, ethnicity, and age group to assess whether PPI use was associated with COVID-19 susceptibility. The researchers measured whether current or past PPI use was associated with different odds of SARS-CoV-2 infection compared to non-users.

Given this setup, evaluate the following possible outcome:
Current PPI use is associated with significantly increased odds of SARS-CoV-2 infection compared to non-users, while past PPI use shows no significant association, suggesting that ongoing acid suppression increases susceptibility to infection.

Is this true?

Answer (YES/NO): YES